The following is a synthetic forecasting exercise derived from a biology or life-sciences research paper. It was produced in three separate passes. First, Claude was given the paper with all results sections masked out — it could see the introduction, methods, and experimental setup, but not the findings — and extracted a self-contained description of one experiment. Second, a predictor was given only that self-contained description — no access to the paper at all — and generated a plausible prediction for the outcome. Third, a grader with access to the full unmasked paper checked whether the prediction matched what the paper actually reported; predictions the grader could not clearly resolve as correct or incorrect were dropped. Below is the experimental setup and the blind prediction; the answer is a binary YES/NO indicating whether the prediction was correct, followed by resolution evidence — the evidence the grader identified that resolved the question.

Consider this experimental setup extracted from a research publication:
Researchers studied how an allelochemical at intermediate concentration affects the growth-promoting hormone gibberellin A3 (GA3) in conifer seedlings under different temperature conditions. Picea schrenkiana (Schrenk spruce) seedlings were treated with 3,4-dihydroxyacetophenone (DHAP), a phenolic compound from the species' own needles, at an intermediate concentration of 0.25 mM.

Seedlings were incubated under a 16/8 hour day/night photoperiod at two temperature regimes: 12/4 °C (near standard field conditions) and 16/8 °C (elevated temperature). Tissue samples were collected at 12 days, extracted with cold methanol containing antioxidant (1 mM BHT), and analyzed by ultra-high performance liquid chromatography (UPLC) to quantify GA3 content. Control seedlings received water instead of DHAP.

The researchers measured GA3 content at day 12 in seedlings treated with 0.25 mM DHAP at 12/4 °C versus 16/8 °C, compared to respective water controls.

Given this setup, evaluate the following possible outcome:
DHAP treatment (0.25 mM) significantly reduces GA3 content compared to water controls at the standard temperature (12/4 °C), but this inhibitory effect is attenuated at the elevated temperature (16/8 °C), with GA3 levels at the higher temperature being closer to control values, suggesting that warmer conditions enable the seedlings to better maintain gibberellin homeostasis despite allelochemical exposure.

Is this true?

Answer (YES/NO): NO